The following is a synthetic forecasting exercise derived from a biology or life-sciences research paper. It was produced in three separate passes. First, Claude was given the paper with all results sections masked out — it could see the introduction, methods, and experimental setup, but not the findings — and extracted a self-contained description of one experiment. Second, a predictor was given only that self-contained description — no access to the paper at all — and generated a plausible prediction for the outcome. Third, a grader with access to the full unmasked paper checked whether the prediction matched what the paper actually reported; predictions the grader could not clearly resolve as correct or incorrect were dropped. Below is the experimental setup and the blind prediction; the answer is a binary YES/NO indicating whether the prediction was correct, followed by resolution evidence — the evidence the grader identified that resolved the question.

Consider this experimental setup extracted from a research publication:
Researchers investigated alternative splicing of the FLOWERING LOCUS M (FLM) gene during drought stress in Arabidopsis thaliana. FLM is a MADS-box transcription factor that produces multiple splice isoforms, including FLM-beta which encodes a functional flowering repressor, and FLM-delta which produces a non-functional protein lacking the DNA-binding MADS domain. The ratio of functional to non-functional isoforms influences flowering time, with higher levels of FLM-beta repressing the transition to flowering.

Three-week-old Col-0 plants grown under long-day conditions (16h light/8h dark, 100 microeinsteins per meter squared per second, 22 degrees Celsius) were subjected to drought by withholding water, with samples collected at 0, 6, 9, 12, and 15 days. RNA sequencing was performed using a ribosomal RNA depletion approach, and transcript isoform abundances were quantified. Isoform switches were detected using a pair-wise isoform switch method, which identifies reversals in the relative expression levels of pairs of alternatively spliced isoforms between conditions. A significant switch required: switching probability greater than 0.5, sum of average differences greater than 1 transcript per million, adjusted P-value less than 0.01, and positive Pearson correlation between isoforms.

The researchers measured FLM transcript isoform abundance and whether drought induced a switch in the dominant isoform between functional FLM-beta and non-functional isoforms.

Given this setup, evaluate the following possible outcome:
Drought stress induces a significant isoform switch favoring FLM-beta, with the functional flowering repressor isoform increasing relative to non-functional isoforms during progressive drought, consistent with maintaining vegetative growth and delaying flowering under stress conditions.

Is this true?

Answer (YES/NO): NO